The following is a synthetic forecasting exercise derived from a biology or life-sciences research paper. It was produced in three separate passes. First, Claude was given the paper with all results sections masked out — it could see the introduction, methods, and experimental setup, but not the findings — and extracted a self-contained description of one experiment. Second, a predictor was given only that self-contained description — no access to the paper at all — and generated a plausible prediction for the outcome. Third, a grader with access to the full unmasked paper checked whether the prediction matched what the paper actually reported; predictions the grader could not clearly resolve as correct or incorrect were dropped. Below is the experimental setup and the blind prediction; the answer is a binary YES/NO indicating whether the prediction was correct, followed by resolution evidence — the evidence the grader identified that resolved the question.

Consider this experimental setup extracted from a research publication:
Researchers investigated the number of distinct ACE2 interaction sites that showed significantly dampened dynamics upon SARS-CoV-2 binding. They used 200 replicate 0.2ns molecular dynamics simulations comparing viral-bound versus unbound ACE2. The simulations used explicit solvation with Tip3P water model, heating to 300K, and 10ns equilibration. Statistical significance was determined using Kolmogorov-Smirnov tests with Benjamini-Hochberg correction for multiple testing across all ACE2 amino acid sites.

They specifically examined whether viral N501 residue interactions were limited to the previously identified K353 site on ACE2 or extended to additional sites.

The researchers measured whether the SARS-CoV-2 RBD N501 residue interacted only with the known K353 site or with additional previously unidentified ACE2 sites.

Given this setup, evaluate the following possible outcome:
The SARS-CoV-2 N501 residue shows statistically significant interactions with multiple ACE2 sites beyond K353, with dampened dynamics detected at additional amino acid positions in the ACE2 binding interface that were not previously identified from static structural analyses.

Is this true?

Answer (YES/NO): YES